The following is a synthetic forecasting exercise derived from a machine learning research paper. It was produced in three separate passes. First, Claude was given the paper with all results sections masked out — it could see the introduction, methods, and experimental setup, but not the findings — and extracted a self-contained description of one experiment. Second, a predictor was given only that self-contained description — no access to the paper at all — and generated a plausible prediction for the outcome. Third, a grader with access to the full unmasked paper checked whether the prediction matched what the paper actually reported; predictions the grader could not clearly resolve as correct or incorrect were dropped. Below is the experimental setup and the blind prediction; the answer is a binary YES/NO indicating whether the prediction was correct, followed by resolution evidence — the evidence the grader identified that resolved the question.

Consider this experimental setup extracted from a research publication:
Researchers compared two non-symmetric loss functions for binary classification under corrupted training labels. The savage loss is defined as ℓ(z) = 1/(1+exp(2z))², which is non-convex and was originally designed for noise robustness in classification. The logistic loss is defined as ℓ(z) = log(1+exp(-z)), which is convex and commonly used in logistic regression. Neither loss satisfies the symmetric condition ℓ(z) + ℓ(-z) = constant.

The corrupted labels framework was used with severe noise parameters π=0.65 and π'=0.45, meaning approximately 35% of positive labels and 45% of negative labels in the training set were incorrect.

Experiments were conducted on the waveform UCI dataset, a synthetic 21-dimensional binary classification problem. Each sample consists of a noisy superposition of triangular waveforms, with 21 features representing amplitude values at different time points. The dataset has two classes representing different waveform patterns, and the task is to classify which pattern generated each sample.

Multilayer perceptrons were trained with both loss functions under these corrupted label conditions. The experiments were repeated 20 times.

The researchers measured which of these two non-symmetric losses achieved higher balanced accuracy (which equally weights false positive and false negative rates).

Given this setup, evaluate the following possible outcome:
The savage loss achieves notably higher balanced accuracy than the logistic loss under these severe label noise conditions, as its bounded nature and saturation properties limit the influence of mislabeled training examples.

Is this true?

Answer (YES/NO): NO